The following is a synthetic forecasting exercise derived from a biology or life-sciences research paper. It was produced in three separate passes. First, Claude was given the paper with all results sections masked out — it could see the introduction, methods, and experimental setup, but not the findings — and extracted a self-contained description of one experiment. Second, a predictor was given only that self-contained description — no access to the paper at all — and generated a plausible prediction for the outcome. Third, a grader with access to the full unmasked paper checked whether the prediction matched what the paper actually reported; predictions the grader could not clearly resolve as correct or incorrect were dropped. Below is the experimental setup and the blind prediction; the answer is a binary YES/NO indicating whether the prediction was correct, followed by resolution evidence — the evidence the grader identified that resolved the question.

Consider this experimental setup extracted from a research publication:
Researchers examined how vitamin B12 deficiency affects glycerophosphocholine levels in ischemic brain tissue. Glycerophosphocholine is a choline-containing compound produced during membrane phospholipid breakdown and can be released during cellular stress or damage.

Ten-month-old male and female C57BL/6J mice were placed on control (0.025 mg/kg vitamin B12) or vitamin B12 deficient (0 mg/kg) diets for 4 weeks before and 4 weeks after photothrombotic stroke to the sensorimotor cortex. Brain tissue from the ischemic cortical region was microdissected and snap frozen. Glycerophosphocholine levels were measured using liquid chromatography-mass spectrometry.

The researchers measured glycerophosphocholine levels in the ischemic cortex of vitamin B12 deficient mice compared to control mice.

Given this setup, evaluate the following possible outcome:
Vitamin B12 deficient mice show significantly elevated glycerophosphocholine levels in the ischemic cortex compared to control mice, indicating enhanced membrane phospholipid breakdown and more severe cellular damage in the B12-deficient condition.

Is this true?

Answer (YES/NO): NO